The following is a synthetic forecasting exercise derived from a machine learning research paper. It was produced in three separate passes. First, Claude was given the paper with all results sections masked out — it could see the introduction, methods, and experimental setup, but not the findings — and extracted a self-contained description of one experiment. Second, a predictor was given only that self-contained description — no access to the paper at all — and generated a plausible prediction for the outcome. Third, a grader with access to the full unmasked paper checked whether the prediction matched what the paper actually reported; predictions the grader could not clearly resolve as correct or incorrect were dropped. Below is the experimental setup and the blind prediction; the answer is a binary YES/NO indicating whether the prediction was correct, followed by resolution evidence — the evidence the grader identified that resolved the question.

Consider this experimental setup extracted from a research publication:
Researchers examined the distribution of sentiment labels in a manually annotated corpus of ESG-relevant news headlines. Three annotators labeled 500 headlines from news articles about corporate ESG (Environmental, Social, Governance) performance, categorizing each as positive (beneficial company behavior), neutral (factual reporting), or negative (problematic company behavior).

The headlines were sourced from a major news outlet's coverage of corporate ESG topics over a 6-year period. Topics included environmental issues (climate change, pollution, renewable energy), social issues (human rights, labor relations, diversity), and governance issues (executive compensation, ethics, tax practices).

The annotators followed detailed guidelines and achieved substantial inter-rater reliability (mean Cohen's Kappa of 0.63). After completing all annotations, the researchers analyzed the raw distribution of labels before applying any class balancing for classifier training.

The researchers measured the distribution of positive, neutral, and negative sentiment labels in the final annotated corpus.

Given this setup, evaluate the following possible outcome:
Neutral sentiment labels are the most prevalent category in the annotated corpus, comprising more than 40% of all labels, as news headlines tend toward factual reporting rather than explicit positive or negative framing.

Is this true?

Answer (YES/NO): NO